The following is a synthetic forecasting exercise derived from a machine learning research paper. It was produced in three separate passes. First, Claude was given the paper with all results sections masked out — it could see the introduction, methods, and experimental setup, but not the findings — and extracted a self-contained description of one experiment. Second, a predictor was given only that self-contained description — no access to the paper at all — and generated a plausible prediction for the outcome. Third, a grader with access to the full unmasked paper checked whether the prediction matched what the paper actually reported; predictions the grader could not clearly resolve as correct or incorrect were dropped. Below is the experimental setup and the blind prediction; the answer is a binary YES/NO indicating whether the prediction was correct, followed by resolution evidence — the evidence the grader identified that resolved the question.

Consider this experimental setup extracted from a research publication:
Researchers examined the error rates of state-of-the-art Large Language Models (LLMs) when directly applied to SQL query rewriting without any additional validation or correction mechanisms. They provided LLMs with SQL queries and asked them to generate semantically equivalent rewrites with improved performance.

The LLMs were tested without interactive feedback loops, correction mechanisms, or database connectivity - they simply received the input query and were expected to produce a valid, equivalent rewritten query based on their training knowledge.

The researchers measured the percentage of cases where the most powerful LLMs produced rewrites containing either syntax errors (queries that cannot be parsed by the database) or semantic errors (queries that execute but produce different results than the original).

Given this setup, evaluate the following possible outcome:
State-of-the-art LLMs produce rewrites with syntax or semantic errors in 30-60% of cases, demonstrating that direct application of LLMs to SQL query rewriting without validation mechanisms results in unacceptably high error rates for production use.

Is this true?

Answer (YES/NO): NO